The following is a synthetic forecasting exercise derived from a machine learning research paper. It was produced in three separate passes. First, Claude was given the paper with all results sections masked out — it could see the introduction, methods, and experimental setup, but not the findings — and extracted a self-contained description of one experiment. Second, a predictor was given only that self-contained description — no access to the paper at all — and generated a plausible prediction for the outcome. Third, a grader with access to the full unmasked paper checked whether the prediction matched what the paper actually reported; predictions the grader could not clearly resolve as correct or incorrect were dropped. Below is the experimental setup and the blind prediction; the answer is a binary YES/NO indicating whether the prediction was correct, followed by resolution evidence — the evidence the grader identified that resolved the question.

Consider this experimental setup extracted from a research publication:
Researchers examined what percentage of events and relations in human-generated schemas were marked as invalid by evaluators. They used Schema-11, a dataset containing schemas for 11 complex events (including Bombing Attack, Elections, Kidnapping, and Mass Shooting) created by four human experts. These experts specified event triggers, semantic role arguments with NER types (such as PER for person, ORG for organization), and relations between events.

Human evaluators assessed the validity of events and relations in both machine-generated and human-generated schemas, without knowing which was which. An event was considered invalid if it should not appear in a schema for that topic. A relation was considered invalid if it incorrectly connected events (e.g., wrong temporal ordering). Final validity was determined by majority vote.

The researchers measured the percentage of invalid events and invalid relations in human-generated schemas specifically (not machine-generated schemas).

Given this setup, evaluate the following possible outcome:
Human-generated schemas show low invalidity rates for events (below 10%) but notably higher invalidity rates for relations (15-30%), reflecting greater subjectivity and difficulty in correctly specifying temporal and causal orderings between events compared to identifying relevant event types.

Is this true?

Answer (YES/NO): YES